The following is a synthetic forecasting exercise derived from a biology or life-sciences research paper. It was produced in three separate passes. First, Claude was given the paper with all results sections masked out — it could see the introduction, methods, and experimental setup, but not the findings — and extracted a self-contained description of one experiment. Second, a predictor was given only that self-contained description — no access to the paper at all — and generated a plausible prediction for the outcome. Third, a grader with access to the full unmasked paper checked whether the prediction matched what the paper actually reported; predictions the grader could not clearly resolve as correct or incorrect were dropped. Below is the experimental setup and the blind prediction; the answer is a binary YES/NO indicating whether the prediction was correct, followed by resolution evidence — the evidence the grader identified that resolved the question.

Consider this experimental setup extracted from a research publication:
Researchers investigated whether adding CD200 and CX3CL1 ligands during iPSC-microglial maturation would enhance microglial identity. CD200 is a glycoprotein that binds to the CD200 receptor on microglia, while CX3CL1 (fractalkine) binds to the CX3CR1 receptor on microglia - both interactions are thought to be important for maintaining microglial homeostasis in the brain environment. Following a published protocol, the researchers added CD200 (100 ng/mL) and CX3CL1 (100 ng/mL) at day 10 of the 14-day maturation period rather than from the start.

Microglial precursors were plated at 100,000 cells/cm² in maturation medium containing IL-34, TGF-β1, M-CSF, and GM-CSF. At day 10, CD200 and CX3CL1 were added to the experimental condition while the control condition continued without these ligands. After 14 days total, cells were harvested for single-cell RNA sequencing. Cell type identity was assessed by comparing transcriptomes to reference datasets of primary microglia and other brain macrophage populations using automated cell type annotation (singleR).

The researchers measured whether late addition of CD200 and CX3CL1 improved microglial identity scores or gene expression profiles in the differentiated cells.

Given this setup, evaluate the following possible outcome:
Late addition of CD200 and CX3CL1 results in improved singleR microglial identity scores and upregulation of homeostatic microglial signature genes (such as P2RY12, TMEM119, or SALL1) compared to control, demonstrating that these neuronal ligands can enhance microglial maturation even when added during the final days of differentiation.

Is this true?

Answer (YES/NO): NO